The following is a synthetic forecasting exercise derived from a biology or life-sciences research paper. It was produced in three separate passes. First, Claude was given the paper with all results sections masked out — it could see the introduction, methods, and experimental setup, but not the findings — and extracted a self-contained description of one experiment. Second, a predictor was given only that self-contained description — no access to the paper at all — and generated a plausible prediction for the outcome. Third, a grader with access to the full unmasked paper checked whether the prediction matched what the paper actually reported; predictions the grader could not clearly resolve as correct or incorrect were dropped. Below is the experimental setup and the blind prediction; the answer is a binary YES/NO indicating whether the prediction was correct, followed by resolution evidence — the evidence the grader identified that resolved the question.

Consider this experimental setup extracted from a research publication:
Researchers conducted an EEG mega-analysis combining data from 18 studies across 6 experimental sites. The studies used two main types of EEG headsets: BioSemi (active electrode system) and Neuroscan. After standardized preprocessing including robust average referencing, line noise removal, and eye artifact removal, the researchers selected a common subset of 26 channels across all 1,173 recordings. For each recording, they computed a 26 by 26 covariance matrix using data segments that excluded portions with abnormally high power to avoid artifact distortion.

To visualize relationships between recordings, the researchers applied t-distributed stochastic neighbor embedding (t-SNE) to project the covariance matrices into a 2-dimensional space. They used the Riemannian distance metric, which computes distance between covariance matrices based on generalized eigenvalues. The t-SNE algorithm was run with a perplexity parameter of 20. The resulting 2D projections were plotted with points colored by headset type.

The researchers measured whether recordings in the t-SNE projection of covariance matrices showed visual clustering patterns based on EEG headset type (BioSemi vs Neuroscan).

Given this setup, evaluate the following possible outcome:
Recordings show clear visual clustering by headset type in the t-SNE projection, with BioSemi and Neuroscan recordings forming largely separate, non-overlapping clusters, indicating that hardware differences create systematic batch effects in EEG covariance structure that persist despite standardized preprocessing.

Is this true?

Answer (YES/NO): YES